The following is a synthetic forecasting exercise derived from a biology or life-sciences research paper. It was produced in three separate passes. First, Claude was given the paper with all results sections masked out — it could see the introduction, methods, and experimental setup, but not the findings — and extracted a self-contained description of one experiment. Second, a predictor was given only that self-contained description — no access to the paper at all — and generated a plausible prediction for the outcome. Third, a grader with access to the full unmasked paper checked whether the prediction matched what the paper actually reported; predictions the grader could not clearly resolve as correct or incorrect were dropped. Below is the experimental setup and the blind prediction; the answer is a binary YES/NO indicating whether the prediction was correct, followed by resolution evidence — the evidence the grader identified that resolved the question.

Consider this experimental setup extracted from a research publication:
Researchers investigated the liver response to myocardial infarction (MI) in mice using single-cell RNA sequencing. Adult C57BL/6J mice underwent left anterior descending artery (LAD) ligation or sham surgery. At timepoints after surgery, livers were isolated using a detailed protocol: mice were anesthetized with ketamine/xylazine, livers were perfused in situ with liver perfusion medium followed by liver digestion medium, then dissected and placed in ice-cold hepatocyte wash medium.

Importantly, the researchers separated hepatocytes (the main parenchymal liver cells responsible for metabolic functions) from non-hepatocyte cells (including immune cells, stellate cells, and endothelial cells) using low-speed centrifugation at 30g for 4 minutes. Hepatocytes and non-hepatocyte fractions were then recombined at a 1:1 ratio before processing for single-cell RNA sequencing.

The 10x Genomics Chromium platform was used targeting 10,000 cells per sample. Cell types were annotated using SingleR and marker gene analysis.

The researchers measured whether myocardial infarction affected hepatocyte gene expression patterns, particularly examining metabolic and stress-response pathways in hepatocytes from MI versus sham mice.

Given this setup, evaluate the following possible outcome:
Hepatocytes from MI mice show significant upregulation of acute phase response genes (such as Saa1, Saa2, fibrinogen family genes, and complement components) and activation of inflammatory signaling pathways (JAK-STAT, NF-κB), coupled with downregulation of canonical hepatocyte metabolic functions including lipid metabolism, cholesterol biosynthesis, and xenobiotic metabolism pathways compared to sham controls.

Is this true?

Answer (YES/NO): NO